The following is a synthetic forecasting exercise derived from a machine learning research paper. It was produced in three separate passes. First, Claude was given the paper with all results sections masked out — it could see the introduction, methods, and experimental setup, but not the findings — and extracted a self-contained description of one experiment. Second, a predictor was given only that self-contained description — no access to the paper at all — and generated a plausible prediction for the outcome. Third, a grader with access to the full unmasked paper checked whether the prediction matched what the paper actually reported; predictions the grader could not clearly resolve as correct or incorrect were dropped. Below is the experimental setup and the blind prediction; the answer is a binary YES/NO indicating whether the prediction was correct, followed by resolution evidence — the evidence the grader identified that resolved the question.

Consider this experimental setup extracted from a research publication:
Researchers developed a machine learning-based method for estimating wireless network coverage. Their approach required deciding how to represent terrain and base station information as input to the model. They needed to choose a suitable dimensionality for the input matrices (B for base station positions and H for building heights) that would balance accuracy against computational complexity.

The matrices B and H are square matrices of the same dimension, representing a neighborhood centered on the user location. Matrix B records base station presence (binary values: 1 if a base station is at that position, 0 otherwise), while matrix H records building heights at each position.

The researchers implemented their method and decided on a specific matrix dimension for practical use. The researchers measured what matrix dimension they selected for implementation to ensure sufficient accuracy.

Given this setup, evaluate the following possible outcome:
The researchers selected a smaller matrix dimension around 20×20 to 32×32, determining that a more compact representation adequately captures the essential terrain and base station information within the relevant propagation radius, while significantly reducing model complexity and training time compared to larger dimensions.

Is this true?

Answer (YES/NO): NO